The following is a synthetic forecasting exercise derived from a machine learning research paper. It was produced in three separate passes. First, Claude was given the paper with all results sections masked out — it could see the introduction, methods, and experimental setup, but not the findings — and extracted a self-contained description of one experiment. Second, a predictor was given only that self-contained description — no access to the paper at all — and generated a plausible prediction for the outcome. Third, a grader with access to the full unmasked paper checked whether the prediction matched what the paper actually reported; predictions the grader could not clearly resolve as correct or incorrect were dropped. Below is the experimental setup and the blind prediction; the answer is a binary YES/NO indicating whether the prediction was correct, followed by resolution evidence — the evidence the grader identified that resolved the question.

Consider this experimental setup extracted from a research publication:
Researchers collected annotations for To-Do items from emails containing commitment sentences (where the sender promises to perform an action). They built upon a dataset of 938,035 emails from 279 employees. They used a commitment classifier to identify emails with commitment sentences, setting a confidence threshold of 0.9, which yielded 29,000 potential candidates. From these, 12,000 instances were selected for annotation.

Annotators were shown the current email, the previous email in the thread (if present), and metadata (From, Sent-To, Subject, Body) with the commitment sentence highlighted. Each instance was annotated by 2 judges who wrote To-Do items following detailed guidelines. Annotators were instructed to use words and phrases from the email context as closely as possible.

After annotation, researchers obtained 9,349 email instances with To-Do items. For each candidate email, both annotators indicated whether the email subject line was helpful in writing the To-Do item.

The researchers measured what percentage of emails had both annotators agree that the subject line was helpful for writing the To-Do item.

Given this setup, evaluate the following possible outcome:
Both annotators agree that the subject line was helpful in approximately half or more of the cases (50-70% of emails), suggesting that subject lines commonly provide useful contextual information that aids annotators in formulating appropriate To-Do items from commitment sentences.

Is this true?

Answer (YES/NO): YES